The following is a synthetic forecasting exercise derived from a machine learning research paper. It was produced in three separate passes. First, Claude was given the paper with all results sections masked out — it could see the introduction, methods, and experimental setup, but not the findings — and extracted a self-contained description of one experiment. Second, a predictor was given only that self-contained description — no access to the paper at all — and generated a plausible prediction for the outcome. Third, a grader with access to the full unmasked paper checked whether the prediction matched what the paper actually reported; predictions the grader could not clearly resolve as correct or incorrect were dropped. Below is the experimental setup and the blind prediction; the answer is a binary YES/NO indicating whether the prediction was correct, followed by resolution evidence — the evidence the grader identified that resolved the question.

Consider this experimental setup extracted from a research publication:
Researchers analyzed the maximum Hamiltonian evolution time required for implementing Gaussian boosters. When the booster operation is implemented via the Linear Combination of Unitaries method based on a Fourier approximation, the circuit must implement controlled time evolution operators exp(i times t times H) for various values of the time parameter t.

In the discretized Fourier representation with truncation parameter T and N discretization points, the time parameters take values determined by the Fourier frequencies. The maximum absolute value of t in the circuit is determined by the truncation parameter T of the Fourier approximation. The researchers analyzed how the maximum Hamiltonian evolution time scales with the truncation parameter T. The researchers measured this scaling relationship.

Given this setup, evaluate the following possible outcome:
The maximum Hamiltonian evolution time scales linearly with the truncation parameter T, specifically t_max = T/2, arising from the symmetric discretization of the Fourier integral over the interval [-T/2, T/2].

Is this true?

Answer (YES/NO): NO